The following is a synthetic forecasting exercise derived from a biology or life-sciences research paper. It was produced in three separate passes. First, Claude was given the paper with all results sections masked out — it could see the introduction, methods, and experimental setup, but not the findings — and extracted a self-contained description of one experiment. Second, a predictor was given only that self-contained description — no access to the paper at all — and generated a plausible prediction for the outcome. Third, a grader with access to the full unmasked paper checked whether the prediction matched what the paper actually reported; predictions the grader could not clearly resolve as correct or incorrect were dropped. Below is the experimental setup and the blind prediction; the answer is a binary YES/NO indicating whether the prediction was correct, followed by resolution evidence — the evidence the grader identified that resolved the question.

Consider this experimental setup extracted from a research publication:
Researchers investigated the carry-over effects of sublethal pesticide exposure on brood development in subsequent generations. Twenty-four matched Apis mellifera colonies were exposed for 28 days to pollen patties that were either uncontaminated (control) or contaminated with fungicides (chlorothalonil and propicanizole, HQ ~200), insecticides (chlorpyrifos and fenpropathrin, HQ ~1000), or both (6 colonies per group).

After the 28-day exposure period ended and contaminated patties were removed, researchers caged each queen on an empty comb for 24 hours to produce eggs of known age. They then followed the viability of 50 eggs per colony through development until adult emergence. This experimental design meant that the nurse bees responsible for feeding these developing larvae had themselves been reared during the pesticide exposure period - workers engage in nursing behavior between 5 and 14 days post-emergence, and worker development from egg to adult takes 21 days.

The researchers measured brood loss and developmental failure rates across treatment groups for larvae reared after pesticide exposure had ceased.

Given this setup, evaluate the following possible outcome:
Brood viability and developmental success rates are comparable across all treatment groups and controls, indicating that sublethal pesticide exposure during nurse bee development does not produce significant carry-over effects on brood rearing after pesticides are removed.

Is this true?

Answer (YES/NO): NO